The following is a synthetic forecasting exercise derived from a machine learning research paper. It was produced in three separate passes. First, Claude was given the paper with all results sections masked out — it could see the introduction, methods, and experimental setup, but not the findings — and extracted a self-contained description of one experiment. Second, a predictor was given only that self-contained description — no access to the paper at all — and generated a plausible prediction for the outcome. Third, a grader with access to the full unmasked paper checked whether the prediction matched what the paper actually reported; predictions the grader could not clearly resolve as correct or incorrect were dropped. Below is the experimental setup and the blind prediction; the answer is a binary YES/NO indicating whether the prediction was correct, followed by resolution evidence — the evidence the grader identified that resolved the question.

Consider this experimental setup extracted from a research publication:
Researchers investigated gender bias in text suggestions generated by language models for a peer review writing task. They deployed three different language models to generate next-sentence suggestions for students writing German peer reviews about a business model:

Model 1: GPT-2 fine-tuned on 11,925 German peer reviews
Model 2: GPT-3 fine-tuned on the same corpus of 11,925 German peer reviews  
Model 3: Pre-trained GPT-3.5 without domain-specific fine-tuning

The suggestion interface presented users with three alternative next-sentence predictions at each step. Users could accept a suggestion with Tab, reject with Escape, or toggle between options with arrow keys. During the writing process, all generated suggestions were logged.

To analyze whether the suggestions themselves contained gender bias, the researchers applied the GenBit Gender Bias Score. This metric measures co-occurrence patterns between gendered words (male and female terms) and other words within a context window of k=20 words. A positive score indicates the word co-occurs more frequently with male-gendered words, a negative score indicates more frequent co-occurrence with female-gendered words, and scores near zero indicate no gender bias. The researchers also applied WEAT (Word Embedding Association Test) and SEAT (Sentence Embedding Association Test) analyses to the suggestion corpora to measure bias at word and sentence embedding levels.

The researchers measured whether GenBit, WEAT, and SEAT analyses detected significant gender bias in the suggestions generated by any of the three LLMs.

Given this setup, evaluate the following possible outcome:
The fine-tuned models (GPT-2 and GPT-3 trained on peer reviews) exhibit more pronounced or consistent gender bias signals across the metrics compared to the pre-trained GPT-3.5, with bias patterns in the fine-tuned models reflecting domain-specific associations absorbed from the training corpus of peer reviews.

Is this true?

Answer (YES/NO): NO